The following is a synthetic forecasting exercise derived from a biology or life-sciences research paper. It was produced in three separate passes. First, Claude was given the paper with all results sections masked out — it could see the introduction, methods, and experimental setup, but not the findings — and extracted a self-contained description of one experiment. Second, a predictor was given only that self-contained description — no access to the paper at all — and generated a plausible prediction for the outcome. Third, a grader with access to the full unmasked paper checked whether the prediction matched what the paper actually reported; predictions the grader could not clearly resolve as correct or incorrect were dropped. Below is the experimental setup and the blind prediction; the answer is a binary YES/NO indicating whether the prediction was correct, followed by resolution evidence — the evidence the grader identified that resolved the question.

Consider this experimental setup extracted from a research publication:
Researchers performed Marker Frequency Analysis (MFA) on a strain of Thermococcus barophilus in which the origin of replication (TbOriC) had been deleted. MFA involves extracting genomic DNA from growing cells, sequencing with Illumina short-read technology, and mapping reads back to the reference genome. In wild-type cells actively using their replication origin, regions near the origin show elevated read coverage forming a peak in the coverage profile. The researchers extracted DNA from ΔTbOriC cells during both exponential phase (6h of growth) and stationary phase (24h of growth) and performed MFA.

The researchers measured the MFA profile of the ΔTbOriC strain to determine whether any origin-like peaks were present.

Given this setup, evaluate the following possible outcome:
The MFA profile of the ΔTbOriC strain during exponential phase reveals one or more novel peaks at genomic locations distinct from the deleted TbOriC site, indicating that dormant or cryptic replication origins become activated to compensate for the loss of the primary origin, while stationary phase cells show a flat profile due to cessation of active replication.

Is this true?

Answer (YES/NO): NO